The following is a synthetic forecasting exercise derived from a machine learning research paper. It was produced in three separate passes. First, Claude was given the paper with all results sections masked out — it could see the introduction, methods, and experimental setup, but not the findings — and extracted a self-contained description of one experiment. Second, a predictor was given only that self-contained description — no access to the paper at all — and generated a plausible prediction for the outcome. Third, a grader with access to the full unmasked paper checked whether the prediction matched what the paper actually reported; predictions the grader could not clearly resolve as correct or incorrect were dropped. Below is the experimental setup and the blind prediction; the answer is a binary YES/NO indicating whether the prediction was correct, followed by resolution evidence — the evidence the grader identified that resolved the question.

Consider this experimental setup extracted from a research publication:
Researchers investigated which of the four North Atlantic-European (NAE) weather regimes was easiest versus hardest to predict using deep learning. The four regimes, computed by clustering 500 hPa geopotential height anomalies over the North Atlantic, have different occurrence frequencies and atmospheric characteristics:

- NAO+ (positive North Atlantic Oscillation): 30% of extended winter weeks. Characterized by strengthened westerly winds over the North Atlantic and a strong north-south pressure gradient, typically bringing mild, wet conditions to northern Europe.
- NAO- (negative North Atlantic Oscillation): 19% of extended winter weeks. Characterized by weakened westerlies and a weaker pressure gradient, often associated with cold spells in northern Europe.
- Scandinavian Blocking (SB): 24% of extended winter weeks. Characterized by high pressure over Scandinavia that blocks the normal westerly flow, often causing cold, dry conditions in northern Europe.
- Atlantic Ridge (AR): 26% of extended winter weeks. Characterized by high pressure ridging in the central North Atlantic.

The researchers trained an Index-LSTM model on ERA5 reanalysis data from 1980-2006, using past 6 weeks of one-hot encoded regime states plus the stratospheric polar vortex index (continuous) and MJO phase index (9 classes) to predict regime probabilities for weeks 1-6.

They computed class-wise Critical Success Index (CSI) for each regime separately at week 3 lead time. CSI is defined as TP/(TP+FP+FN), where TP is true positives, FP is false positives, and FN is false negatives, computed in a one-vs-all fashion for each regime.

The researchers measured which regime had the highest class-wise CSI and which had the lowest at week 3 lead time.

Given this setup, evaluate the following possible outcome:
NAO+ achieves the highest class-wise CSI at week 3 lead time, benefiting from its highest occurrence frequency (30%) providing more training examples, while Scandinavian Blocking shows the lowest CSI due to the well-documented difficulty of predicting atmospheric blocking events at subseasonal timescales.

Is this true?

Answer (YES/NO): NO